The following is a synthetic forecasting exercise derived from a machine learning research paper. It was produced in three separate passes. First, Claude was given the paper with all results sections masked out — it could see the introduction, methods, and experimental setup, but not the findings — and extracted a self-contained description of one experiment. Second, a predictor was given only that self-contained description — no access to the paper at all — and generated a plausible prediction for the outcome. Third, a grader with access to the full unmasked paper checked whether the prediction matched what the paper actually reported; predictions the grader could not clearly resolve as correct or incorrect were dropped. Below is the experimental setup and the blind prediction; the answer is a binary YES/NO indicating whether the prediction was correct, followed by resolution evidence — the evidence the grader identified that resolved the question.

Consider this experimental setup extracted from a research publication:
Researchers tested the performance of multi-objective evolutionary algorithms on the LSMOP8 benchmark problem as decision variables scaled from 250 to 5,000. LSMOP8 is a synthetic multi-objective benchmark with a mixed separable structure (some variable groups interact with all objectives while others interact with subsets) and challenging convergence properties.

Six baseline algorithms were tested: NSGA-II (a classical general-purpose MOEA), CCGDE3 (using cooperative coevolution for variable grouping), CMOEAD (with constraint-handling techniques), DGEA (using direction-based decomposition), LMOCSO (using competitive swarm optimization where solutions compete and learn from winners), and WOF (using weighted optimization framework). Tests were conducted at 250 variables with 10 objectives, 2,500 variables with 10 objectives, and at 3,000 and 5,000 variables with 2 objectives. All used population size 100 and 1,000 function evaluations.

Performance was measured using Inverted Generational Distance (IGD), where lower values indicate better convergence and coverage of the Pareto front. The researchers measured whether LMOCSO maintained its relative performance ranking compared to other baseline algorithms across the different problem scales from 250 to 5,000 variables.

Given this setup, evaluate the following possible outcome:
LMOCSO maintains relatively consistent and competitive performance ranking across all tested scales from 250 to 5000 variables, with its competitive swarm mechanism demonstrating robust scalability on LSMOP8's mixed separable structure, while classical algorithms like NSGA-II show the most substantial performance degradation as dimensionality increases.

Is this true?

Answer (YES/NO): NO